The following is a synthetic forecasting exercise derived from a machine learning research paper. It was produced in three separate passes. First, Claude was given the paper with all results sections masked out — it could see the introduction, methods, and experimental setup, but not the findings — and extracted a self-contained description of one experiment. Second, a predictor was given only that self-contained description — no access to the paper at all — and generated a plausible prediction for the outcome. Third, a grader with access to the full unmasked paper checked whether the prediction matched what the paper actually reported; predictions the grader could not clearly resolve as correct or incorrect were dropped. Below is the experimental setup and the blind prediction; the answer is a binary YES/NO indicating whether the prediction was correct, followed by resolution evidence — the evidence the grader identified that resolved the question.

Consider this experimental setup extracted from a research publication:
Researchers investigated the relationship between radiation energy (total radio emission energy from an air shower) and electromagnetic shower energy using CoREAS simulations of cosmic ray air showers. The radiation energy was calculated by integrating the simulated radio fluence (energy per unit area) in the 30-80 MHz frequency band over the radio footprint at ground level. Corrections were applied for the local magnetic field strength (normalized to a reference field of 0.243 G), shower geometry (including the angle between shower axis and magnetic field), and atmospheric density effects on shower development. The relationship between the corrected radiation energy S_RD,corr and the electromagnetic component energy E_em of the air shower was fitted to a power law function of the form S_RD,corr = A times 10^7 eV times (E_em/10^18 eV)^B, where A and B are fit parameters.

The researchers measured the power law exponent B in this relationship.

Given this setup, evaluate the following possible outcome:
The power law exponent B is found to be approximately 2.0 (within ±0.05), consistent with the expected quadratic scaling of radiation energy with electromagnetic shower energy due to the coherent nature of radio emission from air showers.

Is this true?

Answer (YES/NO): YES